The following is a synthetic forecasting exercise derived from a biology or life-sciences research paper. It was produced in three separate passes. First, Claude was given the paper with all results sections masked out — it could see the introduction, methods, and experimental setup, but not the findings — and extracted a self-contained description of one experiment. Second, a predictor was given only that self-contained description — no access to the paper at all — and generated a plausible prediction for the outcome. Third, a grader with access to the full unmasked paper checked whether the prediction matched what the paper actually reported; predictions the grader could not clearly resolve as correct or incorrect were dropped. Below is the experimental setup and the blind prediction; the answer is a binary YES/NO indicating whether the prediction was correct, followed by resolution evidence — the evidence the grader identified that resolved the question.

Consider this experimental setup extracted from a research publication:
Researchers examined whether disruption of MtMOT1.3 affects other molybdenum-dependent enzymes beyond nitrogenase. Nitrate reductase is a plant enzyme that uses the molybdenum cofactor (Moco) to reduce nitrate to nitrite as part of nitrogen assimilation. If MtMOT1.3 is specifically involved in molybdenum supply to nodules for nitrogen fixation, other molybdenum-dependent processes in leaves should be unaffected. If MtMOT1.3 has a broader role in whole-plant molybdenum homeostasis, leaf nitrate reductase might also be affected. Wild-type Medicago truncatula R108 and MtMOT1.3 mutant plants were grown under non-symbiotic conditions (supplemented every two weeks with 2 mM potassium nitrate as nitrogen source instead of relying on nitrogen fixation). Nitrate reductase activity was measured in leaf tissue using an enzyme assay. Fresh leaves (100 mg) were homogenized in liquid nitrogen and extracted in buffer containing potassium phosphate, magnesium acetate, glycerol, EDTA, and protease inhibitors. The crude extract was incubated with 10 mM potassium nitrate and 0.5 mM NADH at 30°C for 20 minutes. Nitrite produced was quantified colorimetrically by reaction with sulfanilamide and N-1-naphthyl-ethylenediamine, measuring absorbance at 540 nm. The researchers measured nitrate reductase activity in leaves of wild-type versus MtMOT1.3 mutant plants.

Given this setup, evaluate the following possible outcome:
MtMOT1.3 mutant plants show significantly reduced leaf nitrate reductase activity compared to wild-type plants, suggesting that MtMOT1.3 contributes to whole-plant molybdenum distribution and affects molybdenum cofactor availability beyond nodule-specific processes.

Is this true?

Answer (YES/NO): NO